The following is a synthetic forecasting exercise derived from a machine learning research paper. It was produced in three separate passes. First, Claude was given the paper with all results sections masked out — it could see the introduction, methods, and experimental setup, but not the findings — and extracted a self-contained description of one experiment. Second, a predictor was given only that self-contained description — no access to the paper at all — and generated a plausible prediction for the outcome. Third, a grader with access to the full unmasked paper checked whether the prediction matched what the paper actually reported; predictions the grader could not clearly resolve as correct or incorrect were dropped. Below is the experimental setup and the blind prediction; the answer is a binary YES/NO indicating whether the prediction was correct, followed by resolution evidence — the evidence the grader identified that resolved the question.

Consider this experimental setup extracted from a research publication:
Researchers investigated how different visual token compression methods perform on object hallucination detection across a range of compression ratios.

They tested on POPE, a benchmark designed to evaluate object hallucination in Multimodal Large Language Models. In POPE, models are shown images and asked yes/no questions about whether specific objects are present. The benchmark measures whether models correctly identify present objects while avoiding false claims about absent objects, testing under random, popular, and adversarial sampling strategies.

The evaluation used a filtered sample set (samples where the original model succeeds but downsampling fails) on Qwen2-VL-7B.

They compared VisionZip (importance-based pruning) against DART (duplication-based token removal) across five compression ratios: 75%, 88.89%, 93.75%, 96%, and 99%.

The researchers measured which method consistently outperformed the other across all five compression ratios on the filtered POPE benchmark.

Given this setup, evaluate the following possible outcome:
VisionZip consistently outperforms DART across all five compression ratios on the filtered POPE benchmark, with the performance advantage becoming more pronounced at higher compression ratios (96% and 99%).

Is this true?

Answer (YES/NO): NO